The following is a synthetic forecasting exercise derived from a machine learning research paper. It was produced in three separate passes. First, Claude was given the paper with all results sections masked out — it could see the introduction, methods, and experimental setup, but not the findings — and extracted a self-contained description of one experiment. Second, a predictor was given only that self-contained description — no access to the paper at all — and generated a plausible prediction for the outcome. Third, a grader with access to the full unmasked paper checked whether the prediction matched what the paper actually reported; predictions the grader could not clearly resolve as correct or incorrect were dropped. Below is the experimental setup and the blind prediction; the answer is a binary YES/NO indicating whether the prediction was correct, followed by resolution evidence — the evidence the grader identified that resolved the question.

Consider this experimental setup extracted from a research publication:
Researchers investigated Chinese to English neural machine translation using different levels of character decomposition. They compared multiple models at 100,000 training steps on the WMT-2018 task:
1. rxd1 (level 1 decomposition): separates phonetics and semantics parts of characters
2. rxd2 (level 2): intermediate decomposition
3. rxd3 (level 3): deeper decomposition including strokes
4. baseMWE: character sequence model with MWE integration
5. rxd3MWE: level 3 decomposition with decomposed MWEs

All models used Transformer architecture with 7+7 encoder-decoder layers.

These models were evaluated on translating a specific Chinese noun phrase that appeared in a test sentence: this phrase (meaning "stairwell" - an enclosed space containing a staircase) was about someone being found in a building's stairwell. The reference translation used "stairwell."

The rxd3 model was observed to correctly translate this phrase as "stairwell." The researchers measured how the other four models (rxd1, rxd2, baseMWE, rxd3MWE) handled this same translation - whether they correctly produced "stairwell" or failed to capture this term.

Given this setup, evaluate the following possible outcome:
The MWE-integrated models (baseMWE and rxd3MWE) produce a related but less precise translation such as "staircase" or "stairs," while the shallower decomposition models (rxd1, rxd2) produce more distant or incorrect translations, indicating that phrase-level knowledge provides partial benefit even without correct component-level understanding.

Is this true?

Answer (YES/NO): NO